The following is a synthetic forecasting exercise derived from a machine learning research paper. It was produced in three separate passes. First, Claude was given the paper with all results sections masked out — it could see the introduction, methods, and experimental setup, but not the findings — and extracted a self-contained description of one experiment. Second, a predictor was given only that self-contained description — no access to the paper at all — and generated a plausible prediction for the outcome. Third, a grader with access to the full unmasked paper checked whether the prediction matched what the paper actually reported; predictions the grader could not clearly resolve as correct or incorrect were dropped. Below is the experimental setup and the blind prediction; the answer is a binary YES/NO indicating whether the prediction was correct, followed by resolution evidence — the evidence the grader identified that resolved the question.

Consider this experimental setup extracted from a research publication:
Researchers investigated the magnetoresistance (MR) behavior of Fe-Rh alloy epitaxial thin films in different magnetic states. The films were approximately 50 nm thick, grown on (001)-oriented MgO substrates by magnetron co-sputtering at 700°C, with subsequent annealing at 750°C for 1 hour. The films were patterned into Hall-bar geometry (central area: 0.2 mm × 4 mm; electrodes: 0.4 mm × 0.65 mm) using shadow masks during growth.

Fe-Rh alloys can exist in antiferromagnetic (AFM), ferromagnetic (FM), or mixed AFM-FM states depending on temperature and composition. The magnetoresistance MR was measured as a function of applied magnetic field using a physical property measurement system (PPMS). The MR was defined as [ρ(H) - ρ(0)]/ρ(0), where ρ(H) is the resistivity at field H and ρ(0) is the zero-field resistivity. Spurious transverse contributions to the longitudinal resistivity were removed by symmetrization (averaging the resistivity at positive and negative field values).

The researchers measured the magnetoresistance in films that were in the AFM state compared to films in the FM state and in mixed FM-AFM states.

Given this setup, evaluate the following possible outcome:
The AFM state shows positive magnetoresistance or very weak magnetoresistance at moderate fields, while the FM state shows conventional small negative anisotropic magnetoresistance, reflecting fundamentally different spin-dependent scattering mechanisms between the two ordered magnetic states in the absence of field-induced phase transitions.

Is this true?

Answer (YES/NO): YES